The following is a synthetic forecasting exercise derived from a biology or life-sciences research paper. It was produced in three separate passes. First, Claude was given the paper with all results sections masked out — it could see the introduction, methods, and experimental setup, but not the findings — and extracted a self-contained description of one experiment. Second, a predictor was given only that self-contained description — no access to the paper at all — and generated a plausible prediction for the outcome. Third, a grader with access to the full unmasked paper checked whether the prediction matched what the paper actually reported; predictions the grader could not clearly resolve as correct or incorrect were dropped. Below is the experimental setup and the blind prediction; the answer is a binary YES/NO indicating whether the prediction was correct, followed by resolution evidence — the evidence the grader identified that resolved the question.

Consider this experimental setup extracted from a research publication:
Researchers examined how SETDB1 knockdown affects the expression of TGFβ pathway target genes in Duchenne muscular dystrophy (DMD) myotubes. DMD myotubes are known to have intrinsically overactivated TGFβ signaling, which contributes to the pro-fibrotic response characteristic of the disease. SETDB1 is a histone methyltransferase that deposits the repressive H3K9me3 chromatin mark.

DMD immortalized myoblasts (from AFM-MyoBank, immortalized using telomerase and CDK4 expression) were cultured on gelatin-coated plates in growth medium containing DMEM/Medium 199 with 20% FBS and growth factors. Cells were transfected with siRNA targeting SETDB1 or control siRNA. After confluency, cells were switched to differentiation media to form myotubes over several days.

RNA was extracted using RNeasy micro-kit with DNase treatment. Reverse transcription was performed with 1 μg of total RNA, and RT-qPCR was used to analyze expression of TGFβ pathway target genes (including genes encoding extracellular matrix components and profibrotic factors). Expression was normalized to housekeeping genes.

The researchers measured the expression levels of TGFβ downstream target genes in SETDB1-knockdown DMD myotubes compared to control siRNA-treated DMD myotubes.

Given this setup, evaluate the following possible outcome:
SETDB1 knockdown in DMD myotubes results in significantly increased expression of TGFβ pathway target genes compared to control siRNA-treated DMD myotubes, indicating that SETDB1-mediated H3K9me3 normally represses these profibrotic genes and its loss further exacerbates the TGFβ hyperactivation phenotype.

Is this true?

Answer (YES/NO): NO